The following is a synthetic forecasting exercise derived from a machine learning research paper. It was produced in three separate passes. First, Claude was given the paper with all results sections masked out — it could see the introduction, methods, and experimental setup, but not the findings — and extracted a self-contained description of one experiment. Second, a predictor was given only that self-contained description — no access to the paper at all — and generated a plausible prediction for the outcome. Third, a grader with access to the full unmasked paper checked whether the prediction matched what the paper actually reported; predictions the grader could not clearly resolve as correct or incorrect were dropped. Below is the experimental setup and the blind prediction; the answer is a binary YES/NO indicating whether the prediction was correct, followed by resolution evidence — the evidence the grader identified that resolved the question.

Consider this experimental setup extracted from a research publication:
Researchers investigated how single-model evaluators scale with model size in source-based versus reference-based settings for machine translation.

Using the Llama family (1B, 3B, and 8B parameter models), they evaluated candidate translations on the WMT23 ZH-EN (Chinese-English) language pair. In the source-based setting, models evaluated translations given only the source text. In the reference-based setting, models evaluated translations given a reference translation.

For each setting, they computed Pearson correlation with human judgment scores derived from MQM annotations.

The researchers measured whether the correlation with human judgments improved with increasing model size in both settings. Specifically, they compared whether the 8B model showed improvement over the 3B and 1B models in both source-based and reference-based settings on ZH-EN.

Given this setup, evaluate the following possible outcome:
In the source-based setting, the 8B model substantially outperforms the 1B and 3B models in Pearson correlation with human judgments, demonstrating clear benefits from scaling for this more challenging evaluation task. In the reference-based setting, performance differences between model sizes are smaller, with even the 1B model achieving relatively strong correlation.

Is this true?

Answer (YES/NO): YES